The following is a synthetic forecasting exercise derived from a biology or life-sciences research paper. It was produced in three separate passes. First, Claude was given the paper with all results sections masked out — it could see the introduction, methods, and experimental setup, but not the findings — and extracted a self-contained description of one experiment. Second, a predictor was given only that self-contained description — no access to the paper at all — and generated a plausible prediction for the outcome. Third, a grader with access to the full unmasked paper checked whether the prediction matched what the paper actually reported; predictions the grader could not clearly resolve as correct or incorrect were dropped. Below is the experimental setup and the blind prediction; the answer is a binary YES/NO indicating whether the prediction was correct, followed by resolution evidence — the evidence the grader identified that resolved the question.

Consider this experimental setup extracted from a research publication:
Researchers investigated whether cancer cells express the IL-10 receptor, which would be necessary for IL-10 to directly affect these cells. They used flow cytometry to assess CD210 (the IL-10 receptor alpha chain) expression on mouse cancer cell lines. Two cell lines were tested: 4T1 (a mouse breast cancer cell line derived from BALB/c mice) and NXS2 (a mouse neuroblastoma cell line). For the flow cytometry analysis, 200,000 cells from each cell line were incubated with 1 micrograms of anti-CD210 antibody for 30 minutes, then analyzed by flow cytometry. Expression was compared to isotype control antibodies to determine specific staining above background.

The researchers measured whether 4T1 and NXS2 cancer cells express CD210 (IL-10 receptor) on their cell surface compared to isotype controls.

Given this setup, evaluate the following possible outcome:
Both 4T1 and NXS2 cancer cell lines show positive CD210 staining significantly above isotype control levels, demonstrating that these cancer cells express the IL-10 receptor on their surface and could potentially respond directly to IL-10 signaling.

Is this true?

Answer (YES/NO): YES